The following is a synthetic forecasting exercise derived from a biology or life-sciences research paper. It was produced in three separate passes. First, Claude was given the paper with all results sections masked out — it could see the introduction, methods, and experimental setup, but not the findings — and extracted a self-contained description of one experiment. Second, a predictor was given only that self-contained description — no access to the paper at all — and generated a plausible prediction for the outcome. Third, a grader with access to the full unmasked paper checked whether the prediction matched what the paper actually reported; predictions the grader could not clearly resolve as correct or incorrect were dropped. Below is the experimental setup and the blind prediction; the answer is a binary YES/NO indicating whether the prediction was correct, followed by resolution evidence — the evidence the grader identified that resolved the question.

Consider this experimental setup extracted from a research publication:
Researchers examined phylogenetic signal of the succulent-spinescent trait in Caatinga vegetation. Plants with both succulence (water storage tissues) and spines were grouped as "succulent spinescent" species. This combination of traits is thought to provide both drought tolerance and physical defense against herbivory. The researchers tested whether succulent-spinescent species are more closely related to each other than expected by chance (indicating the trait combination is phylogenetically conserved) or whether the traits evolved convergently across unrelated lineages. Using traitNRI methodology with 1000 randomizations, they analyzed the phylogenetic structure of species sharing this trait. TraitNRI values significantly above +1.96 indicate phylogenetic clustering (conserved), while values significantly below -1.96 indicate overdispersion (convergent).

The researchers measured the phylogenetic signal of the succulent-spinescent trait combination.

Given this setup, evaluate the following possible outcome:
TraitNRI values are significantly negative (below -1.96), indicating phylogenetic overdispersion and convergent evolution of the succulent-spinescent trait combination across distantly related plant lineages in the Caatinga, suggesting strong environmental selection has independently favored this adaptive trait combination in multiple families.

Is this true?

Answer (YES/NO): NO